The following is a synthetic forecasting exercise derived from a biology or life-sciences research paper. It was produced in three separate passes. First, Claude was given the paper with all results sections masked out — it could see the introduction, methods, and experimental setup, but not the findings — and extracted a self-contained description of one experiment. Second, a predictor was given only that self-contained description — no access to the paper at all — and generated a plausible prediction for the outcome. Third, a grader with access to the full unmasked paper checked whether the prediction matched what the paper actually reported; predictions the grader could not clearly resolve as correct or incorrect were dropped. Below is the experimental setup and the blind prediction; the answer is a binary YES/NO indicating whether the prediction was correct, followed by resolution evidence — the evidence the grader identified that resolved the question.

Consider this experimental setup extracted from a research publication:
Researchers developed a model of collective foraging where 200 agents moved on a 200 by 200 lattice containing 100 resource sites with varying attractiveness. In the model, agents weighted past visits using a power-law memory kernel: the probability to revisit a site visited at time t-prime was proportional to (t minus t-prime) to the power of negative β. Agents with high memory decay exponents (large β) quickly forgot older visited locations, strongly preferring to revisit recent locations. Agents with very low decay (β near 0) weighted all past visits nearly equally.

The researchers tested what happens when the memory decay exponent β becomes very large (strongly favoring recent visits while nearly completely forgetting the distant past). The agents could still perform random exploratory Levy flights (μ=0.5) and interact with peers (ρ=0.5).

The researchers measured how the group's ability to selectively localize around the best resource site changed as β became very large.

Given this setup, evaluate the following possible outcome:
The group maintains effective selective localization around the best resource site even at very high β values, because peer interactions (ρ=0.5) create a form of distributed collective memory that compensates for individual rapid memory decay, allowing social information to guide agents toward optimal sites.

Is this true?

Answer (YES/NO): NO